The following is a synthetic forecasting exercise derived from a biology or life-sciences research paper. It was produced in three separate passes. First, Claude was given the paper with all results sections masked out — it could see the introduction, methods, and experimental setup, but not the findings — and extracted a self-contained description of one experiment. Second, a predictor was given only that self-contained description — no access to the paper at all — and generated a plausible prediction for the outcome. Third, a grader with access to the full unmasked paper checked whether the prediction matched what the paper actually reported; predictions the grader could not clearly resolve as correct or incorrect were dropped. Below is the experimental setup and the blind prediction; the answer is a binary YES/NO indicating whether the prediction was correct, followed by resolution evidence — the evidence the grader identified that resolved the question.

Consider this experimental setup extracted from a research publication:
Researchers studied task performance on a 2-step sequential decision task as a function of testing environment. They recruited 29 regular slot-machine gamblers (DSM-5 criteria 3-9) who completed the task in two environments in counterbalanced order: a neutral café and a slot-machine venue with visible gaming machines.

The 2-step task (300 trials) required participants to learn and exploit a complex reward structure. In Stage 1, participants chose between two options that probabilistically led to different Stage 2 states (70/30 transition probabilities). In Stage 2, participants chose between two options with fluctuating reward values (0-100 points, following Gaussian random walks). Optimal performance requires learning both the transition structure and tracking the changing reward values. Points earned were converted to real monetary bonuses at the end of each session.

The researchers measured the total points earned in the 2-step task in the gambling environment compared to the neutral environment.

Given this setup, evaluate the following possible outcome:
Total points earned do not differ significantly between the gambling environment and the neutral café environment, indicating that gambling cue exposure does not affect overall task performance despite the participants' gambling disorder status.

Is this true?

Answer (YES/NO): NO